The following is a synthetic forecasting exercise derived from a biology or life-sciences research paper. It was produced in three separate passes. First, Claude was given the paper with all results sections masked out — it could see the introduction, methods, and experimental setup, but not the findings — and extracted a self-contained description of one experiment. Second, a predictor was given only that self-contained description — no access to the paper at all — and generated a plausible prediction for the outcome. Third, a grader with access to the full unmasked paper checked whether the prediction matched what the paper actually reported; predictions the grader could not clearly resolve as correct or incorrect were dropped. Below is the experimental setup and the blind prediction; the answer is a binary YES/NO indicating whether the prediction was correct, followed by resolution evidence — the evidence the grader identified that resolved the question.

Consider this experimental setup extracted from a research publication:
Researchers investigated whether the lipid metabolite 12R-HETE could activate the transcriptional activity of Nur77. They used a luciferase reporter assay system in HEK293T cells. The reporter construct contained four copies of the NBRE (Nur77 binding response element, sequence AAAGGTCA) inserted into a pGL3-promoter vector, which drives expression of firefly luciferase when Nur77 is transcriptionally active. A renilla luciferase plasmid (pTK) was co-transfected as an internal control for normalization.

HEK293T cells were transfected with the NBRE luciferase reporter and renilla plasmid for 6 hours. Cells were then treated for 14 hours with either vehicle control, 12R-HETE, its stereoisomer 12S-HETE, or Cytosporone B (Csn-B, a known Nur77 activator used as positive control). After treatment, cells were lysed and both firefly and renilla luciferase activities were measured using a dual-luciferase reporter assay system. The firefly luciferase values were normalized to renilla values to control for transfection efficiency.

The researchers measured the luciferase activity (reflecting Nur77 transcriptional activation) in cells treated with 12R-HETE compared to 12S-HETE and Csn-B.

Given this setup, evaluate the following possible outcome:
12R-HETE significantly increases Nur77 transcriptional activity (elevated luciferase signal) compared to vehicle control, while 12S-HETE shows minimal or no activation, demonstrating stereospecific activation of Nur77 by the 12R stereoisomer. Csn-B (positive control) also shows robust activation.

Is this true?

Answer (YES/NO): YES